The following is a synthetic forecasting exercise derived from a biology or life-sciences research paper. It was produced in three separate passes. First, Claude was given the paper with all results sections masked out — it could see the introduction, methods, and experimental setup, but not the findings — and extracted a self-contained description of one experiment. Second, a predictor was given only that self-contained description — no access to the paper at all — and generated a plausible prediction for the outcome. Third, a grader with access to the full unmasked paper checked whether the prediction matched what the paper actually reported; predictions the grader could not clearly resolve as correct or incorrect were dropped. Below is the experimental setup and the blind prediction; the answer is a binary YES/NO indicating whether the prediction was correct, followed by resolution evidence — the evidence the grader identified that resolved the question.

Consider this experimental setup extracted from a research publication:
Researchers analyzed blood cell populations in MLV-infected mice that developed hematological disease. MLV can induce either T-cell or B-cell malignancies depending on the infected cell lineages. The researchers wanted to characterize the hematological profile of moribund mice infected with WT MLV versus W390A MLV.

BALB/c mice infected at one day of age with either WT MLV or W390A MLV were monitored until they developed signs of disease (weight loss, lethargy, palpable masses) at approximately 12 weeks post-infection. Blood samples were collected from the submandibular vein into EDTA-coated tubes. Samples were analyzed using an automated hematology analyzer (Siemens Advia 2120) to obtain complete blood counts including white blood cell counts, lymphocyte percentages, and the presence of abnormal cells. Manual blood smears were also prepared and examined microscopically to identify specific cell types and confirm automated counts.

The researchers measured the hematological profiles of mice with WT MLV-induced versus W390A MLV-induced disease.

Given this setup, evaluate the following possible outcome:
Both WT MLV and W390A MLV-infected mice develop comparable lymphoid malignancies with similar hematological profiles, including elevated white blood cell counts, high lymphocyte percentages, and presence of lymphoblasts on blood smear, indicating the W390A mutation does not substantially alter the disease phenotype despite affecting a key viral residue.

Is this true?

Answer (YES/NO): NO